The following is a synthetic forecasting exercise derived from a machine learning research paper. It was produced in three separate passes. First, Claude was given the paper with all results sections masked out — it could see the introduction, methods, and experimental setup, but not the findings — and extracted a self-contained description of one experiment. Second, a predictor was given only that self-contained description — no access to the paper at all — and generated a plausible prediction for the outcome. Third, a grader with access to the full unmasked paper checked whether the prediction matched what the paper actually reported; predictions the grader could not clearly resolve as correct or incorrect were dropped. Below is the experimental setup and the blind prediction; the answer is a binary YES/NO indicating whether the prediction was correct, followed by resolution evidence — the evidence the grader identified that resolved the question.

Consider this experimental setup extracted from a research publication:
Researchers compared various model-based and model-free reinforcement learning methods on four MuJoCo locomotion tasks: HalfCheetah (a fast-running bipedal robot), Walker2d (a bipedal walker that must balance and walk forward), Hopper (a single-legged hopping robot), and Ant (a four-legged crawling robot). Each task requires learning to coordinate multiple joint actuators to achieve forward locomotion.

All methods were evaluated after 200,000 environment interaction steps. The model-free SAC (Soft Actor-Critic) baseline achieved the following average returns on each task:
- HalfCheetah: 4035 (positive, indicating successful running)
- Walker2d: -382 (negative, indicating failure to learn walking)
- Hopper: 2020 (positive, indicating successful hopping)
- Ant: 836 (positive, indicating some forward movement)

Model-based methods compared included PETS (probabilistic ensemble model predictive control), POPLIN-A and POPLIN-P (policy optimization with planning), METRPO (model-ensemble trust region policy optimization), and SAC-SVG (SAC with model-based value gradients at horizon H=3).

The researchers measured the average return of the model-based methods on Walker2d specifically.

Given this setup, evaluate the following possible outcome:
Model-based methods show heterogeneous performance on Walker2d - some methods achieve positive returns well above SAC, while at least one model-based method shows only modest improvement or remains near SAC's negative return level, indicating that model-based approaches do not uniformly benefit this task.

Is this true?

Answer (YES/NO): YES